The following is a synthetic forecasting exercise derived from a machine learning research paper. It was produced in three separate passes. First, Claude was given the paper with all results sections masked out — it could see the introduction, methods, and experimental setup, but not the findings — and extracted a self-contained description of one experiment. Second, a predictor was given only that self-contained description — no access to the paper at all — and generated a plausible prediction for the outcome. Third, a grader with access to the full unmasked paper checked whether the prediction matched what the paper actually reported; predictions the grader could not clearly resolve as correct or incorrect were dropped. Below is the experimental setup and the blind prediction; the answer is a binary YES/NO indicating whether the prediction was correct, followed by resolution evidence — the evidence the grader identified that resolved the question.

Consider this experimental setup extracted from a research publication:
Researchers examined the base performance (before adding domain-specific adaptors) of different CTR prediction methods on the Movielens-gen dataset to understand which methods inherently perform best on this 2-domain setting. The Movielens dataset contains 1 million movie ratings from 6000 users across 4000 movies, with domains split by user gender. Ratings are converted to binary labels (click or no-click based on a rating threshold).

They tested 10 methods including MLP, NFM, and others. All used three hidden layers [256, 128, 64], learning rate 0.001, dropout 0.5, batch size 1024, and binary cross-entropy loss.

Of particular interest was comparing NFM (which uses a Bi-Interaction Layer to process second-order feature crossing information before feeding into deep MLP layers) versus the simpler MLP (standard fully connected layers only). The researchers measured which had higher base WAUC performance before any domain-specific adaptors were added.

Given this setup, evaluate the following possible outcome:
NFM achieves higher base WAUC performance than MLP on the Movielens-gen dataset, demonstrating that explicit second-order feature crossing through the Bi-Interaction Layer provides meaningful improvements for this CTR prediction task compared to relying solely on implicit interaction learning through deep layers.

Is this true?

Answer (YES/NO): YES